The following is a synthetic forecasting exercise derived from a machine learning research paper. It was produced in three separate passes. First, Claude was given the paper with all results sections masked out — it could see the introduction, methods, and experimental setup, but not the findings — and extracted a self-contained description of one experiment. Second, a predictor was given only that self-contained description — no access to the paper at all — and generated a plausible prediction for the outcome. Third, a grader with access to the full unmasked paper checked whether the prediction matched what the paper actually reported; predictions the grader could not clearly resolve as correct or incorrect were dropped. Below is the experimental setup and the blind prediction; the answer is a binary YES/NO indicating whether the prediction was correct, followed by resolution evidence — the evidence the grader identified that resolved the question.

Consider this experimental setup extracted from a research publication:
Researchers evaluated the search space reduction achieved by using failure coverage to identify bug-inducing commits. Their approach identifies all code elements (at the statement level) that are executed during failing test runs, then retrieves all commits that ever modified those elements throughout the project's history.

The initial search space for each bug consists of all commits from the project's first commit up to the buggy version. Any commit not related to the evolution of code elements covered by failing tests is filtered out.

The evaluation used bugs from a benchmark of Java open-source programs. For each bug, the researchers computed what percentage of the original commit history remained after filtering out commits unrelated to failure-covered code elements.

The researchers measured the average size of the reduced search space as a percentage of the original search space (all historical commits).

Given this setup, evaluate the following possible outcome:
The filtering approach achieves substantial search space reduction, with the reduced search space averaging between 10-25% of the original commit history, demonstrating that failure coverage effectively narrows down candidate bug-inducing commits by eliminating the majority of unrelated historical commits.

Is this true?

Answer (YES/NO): YES